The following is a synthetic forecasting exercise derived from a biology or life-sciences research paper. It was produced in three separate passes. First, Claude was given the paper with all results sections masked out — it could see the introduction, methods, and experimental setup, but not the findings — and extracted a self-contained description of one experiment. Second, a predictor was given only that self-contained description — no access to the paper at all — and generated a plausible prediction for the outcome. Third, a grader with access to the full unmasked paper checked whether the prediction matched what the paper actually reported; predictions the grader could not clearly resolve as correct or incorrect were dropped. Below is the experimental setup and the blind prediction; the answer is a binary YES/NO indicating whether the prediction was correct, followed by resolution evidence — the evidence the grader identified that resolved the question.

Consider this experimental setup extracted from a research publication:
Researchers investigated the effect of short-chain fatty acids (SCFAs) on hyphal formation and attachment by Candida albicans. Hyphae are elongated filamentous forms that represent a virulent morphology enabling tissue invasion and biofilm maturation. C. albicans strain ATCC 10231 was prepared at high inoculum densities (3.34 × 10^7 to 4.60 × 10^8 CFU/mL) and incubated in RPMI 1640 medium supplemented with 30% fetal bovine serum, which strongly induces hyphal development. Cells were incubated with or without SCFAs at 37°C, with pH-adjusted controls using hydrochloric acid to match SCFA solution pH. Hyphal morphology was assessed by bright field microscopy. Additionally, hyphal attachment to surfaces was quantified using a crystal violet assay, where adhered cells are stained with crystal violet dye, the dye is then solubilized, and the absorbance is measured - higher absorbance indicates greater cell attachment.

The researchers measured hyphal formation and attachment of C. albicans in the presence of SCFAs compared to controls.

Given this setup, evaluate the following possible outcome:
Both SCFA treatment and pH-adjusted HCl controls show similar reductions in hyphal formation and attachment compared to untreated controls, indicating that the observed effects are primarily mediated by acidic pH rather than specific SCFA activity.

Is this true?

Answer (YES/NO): NO